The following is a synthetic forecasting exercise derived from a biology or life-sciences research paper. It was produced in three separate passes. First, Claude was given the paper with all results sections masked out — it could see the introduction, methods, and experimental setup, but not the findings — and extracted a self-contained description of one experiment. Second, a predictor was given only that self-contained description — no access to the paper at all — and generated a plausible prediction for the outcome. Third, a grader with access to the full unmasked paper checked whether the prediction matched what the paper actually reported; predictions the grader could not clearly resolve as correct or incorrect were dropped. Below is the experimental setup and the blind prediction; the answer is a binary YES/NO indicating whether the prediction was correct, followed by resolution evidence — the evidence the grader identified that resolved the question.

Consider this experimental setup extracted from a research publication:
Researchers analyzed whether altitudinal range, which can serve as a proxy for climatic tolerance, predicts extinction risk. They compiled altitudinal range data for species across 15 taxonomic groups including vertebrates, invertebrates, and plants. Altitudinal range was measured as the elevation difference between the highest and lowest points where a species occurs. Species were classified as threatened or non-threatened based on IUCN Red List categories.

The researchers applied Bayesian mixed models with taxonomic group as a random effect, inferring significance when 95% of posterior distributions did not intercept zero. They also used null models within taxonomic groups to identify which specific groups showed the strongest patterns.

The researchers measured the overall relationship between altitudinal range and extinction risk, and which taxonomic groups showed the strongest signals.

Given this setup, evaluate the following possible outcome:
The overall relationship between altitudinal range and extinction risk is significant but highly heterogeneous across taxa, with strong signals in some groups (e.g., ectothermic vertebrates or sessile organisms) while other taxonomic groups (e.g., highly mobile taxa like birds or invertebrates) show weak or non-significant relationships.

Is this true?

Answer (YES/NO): NO